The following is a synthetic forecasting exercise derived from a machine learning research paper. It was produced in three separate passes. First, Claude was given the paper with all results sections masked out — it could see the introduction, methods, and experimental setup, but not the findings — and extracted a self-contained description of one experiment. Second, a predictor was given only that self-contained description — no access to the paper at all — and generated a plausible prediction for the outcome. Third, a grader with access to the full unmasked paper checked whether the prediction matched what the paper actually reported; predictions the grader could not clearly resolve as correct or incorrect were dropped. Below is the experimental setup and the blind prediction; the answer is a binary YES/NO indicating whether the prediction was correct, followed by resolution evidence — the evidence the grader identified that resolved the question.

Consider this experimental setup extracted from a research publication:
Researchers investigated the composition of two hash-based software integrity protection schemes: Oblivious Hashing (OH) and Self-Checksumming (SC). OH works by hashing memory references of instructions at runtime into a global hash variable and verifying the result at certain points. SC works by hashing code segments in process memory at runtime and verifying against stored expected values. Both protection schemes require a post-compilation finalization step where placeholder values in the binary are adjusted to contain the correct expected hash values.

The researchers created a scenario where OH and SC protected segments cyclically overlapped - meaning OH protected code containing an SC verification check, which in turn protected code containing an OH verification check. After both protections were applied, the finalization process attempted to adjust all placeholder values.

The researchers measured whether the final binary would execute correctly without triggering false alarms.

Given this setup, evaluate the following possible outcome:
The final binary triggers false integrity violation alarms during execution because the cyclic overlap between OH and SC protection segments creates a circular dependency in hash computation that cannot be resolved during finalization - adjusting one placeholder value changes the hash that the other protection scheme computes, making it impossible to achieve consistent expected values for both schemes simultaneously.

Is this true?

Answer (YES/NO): YES